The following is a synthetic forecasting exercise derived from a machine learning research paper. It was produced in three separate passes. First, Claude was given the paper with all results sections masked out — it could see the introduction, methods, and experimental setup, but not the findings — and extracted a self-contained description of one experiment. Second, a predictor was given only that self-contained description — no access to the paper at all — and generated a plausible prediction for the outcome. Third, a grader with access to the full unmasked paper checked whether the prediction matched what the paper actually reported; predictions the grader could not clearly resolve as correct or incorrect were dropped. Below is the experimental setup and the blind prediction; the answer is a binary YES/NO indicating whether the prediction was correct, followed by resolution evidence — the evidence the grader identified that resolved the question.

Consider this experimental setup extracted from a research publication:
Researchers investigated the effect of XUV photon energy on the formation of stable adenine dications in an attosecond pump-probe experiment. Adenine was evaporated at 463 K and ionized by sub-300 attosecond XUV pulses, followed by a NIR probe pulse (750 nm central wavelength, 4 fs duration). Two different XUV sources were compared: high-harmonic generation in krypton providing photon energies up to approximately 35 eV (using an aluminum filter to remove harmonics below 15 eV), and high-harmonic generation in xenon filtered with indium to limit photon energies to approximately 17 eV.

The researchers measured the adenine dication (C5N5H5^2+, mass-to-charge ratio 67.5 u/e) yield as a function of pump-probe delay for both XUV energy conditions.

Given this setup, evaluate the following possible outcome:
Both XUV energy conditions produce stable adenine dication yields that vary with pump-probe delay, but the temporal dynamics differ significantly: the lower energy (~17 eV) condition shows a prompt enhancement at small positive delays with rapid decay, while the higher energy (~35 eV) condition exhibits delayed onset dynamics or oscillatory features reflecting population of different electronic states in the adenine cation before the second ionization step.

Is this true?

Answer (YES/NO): NO